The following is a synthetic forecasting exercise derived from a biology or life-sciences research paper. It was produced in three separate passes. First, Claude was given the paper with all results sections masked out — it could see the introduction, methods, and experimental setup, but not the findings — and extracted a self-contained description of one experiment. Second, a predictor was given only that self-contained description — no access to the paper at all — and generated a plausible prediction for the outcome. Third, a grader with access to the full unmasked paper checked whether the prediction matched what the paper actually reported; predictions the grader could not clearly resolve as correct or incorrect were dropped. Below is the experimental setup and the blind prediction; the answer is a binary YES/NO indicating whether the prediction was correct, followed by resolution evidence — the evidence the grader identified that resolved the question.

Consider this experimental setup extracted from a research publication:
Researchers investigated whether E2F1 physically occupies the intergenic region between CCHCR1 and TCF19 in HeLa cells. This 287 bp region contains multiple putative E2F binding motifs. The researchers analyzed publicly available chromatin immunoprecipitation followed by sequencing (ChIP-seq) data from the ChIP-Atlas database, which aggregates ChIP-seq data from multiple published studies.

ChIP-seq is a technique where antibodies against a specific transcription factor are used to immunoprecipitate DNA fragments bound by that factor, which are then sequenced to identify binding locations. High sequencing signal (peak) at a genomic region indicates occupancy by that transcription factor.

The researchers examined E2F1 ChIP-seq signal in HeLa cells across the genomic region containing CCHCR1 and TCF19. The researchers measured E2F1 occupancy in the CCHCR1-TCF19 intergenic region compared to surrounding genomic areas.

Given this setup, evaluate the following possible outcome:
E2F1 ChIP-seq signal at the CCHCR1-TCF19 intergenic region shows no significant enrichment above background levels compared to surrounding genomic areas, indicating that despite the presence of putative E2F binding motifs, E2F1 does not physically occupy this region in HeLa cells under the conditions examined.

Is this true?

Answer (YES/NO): NO